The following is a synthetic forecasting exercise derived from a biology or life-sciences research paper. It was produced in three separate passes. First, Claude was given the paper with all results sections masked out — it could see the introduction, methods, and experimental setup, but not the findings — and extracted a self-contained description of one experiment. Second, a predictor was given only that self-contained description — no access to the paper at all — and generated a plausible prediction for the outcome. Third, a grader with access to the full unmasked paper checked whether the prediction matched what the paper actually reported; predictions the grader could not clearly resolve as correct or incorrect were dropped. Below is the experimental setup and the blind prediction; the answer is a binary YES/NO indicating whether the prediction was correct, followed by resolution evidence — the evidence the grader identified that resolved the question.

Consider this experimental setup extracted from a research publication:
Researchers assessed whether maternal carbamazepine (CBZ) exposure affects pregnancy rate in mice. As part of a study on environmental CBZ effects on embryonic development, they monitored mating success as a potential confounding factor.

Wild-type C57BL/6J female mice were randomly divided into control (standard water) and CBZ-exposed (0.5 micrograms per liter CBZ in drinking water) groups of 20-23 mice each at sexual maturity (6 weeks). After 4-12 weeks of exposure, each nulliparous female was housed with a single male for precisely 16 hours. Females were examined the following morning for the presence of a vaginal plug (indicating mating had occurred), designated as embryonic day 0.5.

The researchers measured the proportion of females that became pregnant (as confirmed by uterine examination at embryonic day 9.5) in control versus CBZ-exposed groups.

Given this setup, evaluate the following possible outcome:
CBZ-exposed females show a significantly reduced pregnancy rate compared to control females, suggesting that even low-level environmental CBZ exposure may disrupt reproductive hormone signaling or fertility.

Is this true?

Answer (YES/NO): NO